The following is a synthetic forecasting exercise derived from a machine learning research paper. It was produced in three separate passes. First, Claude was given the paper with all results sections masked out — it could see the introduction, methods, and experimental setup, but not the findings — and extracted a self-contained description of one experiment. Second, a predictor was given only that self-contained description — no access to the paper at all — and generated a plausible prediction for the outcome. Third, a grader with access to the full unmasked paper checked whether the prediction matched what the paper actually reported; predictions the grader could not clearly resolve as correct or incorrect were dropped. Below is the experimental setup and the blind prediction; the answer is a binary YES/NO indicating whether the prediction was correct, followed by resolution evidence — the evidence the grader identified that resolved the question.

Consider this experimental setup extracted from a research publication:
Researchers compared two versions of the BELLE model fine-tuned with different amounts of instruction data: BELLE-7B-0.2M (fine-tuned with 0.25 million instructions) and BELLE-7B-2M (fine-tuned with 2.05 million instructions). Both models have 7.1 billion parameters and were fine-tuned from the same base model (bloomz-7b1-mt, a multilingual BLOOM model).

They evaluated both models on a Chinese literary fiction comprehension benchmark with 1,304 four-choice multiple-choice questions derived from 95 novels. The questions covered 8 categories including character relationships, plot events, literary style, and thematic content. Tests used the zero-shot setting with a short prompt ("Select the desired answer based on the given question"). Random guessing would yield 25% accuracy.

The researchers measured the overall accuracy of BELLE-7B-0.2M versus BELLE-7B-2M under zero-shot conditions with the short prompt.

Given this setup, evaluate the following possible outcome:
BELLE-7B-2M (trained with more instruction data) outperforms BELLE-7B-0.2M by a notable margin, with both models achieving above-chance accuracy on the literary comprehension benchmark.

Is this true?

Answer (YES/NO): NO